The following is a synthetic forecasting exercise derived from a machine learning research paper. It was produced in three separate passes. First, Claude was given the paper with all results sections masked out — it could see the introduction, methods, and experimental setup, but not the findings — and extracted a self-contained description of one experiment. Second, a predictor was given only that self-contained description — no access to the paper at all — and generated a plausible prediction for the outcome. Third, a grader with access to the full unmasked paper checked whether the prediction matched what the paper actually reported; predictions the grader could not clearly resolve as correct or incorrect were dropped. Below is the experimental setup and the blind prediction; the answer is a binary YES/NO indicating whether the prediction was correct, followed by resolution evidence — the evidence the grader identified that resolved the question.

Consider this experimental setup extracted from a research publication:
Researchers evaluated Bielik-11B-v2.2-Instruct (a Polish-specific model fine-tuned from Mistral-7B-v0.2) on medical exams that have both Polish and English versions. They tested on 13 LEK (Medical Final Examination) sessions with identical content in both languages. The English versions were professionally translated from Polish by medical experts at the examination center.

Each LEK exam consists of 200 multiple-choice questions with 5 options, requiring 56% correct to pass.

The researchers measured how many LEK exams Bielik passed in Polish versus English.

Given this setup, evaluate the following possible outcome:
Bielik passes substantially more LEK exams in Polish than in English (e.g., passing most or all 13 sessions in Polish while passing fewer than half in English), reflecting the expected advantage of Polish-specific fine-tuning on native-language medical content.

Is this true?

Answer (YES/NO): NO